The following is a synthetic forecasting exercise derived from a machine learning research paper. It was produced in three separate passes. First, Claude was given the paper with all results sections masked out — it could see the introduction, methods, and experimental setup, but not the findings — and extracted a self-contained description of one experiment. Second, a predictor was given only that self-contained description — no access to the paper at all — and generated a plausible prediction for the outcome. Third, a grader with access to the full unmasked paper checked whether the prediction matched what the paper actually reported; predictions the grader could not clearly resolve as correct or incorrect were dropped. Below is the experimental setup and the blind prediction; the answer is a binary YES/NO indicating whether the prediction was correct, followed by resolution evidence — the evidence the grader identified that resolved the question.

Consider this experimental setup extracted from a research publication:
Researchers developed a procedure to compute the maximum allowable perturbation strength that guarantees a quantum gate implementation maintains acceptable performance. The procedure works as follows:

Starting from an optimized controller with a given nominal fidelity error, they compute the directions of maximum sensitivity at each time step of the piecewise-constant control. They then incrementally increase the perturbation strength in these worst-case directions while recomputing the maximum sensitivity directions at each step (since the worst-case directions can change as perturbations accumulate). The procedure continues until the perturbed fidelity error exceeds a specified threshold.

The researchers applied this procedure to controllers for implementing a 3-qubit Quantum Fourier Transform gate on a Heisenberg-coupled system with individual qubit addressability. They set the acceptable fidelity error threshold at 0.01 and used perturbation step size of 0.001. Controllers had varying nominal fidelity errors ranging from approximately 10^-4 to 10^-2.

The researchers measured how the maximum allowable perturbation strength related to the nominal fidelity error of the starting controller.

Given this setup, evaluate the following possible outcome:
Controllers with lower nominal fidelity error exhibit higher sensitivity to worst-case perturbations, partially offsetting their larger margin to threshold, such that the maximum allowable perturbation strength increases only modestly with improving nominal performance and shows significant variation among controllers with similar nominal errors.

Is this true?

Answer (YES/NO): NO